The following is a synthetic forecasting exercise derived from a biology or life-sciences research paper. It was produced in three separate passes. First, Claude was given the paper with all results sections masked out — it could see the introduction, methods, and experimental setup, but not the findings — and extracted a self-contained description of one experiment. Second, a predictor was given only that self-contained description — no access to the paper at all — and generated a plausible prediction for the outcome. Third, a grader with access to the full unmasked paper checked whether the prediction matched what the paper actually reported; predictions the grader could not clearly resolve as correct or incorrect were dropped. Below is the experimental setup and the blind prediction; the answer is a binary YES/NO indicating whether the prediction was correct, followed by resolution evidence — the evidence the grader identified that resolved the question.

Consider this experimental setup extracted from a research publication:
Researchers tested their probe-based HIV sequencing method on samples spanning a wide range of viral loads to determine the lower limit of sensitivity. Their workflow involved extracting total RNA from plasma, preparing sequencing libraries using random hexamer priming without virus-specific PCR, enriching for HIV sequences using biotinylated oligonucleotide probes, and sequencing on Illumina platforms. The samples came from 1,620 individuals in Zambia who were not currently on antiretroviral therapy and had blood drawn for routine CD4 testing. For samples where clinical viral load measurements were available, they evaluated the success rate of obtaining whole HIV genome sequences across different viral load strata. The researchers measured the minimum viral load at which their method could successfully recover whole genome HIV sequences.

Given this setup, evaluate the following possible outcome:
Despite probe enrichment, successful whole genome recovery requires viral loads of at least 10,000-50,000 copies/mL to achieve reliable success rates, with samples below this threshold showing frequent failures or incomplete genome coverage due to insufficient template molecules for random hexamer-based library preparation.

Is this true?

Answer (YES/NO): NO